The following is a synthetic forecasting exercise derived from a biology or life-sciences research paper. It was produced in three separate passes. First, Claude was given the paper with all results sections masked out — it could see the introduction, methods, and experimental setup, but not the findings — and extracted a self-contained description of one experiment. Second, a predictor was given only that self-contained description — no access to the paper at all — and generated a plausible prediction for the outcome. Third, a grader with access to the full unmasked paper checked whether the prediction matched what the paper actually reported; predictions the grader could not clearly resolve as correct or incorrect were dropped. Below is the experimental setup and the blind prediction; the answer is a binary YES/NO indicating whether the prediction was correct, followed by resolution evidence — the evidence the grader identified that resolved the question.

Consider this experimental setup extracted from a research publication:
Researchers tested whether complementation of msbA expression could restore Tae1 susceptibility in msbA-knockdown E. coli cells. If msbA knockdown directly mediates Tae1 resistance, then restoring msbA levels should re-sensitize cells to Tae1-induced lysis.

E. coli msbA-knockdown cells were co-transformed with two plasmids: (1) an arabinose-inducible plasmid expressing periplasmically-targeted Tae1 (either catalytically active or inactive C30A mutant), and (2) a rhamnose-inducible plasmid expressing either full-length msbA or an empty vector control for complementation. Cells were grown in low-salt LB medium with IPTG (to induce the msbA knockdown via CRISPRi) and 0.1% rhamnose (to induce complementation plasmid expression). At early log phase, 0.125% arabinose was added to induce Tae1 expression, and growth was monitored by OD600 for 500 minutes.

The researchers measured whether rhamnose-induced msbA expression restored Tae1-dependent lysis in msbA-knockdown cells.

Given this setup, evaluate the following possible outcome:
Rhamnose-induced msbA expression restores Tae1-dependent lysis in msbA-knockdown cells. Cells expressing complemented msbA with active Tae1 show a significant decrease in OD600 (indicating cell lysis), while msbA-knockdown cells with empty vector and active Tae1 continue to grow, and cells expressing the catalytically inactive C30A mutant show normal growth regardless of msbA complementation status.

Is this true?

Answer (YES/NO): NO